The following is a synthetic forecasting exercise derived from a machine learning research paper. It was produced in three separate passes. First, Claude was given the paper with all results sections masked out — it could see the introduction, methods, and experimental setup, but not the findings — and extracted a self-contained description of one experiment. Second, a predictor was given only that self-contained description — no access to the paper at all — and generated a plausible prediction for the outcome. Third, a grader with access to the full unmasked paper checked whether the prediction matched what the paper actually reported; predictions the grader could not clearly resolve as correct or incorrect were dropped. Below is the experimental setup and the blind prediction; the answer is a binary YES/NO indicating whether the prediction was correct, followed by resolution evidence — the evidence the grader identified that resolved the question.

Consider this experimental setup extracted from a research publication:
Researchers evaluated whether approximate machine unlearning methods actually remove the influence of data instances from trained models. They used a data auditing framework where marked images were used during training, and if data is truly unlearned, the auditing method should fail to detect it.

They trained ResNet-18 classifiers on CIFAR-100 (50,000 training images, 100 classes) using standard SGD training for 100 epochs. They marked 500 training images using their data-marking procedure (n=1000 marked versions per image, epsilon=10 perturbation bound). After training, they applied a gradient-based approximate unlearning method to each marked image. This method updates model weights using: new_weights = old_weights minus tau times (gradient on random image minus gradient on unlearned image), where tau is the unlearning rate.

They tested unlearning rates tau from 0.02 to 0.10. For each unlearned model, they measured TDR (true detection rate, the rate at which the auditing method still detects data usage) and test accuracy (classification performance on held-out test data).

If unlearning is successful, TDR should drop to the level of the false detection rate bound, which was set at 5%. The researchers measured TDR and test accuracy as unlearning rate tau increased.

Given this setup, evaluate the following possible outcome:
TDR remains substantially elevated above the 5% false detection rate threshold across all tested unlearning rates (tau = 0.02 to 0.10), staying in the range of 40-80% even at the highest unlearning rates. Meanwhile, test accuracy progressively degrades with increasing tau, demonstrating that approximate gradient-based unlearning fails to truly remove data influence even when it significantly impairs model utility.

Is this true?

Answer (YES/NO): NO